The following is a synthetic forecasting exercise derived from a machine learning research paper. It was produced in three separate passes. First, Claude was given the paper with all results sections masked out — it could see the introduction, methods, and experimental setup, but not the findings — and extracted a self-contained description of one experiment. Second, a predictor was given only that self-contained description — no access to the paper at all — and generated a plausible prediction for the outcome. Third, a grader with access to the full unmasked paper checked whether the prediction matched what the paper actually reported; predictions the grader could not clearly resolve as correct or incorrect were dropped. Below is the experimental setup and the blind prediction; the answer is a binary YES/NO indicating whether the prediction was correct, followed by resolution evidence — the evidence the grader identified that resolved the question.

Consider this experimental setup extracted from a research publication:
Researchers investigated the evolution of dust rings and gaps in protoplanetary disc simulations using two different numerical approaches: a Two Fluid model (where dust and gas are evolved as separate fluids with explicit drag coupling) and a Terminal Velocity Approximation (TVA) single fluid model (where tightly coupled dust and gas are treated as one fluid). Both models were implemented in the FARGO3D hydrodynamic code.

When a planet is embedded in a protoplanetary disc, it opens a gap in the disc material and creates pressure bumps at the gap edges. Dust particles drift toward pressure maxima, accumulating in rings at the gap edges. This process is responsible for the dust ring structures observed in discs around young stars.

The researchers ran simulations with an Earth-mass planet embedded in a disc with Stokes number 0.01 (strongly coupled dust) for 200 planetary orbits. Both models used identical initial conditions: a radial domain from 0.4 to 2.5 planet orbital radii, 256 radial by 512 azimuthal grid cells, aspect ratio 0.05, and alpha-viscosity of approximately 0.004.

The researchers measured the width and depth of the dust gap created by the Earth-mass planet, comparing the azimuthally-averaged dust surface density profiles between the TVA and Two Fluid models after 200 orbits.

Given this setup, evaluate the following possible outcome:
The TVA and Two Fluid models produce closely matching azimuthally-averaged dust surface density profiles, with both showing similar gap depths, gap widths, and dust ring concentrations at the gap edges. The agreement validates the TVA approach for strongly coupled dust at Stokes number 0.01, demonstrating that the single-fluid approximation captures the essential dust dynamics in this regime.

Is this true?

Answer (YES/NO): NO